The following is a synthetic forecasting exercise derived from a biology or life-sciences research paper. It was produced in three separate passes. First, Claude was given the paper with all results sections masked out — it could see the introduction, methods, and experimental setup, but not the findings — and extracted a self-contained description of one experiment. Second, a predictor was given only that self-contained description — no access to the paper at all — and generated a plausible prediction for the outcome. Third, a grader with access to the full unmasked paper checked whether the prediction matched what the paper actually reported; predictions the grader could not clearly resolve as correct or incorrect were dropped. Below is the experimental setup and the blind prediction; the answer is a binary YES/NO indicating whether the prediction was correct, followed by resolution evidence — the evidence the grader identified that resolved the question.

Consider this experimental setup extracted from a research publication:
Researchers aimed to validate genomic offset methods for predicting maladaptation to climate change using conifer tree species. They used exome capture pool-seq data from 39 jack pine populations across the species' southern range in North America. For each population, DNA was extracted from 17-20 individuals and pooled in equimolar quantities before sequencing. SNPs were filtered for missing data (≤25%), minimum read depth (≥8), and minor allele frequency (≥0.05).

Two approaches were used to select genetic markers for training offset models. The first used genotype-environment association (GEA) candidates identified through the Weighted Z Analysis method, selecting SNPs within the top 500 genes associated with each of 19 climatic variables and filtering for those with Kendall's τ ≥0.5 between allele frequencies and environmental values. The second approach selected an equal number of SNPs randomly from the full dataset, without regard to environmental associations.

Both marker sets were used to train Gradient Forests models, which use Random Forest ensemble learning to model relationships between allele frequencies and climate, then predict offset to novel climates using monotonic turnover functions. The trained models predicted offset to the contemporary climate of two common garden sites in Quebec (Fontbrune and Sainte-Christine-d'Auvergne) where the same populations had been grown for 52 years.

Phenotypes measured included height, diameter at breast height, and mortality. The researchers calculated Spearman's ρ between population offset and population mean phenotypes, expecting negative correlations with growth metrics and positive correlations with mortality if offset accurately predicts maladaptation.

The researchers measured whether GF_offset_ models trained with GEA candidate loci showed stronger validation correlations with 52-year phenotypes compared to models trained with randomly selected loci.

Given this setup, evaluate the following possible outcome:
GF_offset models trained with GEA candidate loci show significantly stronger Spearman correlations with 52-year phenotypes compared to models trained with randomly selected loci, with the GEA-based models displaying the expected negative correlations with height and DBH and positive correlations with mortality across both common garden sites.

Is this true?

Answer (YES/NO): NO